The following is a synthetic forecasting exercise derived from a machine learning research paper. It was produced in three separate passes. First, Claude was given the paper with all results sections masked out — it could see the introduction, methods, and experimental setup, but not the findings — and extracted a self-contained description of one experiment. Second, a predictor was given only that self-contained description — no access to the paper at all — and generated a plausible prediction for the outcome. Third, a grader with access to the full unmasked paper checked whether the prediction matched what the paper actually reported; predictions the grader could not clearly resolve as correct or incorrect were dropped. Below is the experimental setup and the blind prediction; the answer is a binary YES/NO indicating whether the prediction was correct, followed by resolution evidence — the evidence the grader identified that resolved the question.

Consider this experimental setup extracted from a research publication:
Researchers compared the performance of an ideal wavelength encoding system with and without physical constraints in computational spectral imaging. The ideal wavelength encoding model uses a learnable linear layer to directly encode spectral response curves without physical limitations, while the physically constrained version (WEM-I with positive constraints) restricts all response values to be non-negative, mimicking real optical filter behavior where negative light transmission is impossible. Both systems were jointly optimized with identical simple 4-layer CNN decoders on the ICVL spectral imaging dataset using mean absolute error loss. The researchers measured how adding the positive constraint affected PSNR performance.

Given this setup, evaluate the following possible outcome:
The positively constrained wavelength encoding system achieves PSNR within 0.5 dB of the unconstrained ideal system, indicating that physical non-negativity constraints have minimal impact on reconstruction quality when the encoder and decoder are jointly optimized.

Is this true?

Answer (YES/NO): NO